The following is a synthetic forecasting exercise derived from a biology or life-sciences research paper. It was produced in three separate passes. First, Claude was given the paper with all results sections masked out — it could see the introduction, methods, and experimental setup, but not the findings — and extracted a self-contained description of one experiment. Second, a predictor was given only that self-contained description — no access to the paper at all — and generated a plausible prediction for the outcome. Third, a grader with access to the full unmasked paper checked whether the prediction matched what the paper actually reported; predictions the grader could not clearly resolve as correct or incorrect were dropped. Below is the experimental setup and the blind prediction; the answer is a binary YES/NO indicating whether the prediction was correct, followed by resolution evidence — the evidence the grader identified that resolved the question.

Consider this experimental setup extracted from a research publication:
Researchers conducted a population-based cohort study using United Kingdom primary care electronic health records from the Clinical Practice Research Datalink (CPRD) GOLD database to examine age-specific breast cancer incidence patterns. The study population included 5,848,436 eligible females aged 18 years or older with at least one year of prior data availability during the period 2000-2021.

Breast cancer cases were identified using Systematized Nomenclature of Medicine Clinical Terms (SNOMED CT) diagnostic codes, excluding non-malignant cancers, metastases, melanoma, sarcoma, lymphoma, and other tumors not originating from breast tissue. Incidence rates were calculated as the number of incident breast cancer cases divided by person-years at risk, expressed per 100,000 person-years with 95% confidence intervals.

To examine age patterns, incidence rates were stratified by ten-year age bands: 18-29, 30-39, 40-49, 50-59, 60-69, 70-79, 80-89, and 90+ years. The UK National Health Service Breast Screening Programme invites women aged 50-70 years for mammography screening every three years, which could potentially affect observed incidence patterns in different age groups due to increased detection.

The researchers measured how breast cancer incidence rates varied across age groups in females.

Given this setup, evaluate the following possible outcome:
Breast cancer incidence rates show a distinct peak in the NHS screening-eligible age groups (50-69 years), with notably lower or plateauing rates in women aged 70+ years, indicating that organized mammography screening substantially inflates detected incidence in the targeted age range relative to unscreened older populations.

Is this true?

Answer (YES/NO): YES